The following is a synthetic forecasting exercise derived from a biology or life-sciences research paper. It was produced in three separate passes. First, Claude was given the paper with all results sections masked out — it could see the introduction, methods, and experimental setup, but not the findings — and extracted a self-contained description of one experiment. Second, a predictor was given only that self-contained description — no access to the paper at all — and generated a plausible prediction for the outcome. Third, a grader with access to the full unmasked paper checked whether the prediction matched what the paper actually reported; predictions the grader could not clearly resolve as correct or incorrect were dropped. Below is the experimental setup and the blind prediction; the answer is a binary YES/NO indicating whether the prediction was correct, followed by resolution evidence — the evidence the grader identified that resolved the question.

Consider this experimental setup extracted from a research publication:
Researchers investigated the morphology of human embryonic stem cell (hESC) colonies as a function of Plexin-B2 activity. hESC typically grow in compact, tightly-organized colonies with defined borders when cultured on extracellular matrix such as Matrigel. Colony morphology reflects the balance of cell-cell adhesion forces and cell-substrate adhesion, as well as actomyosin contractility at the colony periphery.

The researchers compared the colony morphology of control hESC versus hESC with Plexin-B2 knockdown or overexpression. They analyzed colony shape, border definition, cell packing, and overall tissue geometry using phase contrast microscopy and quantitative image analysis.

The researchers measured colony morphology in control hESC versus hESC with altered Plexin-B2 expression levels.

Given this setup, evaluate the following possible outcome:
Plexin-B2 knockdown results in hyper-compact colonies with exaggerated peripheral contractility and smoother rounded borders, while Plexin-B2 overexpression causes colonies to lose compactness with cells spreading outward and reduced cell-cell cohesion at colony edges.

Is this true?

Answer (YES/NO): NO